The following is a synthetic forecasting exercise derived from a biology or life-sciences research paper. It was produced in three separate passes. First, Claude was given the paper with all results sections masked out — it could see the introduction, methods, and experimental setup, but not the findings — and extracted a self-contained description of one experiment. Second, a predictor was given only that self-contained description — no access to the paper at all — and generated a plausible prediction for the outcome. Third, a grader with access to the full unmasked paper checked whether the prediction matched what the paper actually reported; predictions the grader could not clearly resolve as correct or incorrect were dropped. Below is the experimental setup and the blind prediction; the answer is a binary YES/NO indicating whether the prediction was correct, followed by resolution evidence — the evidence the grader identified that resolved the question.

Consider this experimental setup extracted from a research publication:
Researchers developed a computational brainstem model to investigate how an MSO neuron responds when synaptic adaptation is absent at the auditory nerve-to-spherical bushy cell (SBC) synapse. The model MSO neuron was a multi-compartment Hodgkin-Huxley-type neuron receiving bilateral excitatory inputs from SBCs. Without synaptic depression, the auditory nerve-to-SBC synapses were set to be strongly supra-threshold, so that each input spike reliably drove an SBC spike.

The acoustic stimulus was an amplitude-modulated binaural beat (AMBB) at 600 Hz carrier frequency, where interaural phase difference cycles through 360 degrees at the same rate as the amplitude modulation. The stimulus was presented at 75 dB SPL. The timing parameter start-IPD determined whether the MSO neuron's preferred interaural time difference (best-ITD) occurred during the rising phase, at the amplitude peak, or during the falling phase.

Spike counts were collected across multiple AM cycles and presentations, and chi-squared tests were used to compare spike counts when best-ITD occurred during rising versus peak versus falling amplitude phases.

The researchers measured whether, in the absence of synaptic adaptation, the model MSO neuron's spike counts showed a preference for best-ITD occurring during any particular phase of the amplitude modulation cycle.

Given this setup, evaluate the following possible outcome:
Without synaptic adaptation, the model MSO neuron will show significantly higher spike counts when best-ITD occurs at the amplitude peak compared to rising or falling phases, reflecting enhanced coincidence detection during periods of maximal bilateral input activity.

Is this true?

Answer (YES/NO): YES